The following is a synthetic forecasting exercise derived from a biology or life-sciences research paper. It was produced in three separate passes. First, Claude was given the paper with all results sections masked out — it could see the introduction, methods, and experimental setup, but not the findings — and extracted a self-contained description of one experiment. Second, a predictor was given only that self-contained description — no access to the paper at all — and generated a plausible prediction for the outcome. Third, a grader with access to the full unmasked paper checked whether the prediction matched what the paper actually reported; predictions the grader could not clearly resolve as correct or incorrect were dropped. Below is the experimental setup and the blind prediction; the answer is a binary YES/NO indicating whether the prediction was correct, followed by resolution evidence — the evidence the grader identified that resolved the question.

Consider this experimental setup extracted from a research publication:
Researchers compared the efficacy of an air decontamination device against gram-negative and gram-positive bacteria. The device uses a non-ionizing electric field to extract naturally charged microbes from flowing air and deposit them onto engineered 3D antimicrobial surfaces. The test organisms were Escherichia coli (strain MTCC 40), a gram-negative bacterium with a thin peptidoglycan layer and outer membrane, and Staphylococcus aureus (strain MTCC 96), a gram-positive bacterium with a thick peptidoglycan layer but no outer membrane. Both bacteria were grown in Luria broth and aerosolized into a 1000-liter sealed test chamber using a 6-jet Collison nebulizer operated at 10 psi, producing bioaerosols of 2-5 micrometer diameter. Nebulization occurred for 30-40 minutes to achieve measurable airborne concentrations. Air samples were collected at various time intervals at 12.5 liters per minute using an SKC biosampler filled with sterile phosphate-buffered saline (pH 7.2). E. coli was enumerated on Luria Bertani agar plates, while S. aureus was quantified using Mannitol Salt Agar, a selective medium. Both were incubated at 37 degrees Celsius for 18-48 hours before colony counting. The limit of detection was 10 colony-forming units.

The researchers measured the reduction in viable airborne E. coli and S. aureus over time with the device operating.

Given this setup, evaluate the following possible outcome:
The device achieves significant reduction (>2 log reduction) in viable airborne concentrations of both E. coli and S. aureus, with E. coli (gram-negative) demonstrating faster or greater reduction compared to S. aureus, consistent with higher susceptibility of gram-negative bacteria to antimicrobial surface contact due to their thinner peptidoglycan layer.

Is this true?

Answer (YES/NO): YES